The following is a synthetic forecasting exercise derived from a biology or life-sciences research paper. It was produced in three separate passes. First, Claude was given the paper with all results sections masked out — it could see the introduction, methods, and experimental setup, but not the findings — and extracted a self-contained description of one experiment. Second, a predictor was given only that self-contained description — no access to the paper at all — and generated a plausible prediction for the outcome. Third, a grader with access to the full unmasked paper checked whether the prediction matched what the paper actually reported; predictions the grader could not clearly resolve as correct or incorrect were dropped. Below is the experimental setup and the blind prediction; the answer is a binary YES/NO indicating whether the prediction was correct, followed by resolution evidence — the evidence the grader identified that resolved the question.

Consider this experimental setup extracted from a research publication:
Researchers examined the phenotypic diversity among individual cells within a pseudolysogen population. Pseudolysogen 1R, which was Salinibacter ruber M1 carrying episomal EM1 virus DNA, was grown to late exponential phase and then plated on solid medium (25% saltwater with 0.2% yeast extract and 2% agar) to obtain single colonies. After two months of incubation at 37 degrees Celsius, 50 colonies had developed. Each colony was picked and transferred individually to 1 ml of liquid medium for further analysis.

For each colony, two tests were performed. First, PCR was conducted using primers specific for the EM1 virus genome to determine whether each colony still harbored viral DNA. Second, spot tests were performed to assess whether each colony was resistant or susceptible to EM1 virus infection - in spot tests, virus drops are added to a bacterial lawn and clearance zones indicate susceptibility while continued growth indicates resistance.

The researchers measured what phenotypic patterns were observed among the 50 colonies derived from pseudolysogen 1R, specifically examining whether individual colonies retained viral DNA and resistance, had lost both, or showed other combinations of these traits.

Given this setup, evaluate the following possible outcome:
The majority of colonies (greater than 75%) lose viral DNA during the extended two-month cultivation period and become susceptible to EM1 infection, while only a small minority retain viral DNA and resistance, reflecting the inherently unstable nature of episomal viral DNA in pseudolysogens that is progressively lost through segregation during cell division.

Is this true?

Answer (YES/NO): NO